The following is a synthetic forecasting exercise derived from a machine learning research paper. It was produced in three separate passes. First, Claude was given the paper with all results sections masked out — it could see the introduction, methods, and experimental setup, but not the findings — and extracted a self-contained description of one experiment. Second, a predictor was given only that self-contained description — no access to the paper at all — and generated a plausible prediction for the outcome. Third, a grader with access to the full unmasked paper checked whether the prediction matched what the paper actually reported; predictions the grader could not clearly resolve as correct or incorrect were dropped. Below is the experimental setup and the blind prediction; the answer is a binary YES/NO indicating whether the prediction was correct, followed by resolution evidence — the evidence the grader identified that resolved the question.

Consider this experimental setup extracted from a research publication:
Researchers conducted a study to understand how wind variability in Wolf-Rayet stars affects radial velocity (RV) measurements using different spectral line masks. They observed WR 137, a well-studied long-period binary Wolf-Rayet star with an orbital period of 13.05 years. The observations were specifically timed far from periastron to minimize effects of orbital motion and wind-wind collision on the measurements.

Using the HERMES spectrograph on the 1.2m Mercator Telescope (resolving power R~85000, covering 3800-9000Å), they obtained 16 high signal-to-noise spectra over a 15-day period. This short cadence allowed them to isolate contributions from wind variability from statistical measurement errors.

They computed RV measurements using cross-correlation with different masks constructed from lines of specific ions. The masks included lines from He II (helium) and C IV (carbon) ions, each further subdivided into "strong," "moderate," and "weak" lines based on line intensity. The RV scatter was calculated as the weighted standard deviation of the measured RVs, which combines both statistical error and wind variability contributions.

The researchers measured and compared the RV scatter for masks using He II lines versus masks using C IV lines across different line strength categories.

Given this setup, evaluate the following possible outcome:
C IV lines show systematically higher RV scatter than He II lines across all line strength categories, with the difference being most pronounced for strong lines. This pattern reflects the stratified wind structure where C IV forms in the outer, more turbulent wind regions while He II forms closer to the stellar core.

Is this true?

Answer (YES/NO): NO